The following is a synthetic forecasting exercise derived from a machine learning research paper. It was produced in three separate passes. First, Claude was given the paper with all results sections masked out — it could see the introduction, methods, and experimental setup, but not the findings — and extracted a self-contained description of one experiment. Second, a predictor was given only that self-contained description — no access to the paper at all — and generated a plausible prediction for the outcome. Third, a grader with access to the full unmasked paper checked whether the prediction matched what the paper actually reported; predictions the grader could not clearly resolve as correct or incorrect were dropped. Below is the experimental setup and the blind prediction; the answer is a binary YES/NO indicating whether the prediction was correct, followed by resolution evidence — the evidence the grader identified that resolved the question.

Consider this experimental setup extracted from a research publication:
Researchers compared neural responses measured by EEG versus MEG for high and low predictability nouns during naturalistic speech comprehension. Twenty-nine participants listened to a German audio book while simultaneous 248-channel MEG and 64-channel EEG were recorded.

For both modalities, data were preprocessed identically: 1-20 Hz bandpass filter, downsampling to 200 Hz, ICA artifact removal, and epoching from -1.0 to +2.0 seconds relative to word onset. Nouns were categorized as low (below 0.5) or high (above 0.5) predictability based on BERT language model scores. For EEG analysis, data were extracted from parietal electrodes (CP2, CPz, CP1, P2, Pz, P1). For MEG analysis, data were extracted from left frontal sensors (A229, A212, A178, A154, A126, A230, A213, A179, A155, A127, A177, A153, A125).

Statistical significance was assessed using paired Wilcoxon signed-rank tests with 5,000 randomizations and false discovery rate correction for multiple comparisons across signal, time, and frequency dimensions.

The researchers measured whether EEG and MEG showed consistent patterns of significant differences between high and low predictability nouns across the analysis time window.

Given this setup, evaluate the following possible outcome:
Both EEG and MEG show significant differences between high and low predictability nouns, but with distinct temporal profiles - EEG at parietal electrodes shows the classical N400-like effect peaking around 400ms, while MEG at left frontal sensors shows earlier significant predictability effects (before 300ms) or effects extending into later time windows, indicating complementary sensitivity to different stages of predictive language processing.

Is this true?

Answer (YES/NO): YES